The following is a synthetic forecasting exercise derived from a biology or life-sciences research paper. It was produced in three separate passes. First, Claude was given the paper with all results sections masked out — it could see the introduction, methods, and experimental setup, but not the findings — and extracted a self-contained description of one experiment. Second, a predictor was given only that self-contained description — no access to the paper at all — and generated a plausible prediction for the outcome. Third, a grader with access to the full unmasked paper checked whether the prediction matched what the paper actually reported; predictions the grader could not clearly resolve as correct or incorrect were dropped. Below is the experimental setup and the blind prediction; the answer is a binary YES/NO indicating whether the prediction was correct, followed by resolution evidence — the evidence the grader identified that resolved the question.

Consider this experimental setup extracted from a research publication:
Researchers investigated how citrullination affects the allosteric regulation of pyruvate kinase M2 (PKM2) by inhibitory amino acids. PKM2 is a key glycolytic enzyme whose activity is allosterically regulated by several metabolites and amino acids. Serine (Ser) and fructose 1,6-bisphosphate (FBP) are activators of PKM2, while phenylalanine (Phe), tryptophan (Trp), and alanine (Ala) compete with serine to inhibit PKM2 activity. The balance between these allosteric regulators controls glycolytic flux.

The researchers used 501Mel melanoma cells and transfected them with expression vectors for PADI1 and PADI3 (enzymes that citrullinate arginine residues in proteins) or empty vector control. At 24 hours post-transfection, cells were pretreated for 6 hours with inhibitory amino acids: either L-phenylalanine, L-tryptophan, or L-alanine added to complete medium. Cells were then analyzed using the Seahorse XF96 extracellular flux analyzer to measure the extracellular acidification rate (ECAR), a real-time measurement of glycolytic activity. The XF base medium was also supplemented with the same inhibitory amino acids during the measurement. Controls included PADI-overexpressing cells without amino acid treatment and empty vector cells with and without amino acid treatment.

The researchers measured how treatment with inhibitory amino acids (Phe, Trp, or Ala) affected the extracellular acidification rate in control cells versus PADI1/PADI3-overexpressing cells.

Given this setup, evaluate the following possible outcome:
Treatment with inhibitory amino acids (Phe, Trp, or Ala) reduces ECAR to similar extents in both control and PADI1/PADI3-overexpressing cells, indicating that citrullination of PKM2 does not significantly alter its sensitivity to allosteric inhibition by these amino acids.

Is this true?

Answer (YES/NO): NO